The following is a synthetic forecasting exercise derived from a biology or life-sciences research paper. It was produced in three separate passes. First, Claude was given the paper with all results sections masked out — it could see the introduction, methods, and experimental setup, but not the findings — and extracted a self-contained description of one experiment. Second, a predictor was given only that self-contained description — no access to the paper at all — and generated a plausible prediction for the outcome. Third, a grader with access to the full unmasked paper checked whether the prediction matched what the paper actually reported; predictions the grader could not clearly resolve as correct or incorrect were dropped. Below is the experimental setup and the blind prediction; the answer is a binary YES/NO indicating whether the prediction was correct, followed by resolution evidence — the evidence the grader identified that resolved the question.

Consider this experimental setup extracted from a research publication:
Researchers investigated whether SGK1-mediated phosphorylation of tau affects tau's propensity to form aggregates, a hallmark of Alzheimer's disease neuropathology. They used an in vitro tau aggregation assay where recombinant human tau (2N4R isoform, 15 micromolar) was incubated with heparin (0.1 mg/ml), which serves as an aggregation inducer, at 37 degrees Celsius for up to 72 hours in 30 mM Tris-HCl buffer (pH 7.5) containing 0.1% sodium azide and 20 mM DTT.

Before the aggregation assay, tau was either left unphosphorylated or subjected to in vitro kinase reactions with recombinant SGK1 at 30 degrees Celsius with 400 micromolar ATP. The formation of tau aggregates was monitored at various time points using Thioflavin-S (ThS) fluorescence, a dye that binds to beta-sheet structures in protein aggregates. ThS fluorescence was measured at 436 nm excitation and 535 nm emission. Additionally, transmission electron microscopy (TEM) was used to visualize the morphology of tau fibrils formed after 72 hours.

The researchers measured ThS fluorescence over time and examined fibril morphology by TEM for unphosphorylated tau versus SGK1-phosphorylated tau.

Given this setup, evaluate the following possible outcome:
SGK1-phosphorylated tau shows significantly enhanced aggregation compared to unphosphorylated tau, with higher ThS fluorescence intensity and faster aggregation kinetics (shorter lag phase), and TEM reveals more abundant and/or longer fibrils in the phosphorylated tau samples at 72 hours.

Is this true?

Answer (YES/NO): NO